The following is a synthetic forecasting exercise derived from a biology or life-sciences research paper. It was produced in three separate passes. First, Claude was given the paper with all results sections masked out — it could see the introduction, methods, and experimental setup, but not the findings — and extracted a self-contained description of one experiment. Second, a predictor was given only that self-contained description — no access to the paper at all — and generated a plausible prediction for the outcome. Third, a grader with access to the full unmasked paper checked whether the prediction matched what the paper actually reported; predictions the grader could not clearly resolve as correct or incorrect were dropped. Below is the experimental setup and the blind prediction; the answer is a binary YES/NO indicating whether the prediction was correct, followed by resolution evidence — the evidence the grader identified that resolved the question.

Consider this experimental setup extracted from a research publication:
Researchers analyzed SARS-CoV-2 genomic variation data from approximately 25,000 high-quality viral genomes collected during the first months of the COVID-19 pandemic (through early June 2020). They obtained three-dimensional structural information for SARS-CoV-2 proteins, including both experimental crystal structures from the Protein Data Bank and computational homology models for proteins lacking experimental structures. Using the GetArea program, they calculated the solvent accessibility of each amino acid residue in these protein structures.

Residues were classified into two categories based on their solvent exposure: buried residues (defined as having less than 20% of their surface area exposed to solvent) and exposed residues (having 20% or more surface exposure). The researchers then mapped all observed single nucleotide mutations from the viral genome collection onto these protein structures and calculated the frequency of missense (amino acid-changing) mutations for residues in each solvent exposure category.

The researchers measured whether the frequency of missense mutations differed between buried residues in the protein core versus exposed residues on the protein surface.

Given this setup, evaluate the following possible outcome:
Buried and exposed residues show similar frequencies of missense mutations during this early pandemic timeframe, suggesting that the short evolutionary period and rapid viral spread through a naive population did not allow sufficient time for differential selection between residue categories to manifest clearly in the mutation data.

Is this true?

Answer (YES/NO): NO